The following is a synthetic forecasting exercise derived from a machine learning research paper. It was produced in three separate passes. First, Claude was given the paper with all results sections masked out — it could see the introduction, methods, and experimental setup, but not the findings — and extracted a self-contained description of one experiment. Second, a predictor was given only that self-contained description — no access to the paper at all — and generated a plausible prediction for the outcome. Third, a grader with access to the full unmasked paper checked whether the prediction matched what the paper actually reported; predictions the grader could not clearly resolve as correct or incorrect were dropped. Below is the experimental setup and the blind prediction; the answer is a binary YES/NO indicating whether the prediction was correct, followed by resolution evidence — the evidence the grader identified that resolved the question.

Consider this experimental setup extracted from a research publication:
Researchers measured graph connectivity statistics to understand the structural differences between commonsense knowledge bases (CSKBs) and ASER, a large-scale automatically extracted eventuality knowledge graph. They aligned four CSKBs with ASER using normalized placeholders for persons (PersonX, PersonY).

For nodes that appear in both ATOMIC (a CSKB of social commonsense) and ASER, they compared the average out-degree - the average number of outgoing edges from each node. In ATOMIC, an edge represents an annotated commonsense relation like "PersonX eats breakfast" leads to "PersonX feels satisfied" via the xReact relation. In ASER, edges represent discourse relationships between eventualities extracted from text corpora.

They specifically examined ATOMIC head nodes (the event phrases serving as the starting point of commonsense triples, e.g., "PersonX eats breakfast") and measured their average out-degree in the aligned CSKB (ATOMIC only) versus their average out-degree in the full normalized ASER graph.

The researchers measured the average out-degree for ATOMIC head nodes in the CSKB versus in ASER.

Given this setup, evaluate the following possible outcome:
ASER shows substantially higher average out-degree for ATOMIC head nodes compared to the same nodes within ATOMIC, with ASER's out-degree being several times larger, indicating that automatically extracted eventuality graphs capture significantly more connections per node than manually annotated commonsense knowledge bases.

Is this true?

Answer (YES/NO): NO